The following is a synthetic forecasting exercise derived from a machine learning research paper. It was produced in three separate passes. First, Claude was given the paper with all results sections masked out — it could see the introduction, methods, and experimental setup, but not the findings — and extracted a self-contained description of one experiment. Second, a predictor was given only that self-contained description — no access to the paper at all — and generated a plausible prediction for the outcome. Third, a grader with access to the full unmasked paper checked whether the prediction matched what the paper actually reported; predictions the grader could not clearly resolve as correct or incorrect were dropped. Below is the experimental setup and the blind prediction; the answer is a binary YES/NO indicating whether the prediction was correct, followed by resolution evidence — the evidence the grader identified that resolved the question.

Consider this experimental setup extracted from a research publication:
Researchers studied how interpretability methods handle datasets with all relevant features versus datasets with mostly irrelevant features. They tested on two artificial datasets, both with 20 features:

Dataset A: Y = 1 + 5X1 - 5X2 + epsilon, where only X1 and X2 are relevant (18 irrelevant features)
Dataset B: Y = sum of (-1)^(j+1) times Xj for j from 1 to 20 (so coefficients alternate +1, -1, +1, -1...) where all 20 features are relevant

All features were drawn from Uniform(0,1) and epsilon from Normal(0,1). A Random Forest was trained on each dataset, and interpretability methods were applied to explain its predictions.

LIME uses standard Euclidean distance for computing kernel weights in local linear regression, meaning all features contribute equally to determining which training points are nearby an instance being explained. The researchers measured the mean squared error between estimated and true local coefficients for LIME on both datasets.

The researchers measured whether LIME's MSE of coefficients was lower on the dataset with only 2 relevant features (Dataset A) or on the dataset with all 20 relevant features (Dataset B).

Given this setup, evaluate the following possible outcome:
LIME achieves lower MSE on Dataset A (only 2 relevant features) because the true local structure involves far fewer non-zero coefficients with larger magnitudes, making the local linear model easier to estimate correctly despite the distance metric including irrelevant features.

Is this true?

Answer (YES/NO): YES